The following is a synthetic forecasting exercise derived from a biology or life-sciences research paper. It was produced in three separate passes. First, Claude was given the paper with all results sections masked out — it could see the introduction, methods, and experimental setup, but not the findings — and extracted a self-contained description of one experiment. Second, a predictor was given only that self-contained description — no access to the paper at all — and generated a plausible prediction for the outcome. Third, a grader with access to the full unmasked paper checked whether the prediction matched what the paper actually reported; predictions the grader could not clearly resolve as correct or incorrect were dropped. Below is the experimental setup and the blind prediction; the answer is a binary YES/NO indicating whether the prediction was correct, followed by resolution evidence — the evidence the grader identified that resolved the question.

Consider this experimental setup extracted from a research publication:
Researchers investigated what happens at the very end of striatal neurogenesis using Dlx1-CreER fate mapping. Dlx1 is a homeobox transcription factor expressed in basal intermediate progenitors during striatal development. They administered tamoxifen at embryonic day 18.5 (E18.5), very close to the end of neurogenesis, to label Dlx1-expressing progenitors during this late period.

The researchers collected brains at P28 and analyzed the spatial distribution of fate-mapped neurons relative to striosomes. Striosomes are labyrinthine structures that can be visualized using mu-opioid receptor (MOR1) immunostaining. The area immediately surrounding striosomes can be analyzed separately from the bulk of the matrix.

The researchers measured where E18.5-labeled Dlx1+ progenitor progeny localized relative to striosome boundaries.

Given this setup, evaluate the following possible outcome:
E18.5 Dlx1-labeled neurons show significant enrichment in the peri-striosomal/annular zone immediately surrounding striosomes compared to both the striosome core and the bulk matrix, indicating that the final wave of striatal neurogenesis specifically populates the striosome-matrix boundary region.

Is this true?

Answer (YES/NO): YES